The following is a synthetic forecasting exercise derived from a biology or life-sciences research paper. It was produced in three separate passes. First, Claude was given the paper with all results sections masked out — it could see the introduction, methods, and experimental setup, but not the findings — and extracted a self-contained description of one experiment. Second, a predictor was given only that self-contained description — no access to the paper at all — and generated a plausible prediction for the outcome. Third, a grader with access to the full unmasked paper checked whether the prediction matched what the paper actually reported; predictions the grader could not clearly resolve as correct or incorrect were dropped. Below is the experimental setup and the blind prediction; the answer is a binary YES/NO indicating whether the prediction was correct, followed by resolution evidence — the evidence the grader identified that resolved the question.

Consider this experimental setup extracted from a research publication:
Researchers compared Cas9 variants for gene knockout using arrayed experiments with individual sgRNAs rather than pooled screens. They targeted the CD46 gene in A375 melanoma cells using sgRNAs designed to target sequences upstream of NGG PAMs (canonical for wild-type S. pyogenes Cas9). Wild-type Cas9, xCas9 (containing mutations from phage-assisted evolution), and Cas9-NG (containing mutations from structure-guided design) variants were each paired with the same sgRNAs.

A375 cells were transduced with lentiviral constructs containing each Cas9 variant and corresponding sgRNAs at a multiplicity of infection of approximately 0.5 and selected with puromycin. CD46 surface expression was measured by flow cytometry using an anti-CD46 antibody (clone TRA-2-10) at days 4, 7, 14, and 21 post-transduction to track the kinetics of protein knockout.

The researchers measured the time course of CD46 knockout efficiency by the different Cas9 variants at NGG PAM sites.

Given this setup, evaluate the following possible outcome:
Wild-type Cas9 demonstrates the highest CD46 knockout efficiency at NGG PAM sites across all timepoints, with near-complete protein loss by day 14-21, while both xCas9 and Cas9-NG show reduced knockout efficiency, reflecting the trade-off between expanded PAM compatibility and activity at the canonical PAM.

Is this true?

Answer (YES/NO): NO